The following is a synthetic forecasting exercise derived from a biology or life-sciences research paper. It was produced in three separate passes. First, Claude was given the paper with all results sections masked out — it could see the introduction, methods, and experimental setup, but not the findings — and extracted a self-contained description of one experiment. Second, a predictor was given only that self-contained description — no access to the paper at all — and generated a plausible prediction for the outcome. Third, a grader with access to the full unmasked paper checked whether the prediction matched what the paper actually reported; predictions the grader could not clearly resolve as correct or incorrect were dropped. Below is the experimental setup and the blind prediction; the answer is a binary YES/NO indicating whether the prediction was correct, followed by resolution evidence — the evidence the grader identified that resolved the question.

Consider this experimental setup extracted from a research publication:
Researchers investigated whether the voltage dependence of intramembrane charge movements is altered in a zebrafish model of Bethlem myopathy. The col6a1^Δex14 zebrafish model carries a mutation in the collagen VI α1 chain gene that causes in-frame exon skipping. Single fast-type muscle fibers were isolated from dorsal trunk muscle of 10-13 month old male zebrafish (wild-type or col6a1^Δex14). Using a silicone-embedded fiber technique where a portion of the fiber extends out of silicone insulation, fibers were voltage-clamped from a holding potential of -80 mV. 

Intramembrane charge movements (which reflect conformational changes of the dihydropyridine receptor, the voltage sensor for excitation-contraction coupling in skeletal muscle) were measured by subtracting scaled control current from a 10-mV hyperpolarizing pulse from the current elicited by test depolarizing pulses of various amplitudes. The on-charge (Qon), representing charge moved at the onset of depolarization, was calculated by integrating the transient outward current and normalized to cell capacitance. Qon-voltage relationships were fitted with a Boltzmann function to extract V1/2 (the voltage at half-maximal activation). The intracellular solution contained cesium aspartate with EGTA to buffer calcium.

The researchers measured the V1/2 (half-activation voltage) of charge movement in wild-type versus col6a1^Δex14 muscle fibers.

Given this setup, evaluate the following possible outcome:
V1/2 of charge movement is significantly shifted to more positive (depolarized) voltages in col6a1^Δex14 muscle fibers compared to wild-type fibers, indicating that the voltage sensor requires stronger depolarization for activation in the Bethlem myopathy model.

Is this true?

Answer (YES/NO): NO